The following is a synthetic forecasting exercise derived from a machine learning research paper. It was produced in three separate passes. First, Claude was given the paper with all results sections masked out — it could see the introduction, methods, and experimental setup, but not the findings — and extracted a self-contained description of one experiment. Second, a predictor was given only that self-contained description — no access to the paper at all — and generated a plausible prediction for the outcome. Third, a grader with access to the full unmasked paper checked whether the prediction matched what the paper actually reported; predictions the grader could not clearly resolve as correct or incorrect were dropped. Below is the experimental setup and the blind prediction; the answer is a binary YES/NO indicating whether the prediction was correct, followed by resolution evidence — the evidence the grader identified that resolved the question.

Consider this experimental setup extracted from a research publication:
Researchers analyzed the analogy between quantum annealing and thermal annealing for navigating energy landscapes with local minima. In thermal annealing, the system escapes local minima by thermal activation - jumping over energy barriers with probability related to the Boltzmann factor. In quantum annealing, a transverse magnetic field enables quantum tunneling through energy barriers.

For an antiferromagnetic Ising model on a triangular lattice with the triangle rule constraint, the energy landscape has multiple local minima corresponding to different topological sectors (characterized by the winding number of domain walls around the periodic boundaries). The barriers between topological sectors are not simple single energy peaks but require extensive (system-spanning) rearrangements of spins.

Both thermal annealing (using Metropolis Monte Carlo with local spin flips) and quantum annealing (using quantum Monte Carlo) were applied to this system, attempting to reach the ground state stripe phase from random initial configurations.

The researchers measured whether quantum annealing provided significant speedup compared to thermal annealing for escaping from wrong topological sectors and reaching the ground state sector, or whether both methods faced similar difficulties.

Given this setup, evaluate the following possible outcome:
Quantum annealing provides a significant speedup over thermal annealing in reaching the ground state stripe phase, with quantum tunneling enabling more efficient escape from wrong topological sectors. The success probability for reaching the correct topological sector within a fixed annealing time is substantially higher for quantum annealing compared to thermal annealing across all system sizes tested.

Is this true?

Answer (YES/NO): NO